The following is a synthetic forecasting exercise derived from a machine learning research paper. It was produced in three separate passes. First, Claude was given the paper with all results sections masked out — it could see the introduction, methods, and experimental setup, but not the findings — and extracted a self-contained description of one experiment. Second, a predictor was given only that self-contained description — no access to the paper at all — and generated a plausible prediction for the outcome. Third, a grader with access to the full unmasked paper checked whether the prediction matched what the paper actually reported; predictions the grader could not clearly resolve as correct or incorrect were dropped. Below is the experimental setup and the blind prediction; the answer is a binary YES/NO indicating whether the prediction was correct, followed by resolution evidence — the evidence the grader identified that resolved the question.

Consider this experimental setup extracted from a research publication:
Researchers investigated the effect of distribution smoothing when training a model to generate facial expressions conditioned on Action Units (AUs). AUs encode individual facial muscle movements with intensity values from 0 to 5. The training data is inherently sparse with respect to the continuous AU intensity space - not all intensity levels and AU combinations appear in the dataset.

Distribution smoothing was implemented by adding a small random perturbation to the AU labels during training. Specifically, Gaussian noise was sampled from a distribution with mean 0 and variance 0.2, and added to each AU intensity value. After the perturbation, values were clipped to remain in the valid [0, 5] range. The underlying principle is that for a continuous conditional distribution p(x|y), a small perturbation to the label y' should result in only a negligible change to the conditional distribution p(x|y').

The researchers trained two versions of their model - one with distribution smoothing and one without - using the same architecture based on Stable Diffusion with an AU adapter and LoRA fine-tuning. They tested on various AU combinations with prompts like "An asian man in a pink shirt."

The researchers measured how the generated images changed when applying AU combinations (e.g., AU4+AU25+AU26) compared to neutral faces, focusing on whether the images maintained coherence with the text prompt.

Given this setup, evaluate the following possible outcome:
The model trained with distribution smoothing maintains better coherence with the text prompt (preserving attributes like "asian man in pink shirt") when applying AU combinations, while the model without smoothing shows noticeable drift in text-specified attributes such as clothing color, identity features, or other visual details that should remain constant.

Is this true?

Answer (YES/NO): YES